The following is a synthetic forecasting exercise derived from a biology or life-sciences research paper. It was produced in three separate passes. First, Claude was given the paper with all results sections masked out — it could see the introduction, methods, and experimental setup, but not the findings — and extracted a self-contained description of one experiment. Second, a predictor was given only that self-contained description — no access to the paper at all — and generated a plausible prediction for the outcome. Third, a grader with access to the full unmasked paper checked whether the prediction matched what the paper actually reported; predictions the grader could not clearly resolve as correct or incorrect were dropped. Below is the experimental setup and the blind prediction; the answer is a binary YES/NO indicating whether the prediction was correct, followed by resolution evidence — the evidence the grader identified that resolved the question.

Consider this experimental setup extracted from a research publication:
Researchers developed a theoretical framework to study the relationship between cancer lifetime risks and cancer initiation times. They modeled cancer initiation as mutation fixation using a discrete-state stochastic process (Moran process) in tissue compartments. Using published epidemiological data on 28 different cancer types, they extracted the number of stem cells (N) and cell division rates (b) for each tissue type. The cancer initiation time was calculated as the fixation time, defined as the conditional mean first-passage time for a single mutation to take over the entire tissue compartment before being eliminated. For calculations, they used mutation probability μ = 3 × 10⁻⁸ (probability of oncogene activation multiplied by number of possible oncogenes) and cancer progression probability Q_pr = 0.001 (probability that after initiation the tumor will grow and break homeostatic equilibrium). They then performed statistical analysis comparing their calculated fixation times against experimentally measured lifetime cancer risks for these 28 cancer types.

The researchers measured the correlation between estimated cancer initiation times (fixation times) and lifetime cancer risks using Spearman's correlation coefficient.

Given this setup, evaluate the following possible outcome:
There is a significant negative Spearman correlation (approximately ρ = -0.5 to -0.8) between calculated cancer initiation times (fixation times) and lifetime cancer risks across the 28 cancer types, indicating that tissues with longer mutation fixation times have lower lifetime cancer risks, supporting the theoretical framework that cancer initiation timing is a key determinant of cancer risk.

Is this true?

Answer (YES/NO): NO